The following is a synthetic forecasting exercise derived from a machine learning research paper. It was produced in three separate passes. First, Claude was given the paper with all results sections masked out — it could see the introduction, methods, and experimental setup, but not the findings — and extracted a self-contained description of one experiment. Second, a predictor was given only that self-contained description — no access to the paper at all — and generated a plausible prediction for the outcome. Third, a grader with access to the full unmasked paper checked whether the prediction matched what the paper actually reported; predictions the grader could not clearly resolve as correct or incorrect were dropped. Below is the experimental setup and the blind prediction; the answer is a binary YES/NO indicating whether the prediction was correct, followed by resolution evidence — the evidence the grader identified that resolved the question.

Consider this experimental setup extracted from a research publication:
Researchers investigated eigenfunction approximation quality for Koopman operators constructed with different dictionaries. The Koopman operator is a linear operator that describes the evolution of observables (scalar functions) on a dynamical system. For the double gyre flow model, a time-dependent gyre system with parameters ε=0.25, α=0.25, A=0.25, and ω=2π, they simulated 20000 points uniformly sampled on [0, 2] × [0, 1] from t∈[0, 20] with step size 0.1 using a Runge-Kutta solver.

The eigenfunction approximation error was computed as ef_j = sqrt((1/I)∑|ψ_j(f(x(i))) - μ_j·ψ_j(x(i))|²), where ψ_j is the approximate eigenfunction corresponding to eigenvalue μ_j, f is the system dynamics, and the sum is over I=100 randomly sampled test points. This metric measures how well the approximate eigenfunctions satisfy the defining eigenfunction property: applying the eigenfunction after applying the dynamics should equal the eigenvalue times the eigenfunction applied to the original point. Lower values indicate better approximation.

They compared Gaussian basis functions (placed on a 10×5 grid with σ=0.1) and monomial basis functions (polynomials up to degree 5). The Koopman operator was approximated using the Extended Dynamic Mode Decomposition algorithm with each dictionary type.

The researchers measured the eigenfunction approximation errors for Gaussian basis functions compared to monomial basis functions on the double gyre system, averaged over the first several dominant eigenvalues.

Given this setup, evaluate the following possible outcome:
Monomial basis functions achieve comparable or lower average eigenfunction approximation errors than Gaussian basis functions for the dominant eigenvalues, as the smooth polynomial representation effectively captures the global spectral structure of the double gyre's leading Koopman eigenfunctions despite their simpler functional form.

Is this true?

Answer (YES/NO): YES